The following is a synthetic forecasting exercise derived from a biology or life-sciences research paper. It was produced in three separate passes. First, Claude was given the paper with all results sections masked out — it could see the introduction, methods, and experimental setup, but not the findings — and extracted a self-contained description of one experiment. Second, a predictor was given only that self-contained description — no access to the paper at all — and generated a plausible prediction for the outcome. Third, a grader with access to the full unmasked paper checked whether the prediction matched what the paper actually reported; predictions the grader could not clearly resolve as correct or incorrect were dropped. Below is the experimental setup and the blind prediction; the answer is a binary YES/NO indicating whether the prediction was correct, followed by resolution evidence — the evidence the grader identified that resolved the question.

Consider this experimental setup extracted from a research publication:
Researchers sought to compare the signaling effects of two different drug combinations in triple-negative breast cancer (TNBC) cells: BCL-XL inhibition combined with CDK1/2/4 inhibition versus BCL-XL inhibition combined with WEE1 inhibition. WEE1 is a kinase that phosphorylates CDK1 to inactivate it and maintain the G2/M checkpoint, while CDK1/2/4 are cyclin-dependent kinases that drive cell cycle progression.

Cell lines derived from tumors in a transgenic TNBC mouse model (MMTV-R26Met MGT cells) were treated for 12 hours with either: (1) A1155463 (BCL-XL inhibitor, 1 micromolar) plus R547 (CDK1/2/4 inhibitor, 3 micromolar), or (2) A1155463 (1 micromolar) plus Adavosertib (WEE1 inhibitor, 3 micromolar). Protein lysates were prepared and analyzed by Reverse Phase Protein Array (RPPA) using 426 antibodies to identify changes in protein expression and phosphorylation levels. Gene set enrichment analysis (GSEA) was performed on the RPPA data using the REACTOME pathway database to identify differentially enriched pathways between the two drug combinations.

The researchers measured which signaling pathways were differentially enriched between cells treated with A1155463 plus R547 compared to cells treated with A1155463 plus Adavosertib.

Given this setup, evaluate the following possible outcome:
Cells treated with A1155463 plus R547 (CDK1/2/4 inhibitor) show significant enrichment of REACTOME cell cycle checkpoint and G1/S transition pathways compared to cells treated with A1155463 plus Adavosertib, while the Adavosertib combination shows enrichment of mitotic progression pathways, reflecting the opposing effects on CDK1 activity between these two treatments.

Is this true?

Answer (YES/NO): NO